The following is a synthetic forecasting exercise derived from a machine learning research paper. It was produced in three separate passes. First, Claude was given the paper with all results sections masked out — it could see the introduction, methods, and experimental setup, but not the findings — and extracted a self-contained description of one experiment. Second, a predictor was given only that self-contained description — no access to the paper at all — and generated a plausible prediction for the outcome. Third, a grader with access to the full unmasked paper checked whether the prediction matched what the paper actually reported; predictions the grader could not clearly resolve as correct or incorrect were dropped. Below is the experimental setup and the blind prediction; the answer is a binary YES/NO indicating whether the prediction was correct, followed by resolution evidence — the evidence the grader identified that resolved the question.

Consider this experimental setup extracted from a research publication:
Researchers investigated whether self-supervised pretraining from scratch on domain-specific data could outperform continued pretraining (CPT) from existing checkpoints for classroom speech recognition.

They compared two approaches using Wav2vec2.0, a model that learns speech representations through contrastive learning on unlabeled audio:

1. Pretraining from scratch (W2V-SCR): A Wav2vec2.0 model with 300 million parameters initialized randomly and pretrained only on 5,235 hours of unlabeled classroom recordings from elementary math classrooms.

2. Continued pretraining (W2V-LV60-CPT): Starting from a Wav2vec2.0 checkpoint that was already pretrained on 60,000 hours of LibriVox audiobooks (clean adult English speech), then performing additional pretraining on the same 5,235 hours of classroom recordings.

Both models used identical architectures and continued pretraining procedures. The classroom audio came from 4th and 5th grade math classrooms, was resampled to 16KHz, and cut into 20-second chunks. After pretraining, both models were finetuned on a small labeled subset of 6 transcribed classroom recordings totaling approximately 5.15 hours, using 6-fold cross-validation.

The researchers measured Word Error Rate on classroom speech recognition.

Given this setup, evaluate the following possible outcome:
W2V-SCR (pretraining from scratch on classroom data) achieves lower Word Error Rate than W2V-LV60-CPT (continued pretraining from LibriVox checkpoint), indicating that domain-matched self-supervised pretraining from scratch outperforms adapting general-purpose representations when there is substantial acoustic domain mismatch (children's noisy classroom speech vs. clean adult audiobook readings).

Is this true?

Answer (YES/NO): NO